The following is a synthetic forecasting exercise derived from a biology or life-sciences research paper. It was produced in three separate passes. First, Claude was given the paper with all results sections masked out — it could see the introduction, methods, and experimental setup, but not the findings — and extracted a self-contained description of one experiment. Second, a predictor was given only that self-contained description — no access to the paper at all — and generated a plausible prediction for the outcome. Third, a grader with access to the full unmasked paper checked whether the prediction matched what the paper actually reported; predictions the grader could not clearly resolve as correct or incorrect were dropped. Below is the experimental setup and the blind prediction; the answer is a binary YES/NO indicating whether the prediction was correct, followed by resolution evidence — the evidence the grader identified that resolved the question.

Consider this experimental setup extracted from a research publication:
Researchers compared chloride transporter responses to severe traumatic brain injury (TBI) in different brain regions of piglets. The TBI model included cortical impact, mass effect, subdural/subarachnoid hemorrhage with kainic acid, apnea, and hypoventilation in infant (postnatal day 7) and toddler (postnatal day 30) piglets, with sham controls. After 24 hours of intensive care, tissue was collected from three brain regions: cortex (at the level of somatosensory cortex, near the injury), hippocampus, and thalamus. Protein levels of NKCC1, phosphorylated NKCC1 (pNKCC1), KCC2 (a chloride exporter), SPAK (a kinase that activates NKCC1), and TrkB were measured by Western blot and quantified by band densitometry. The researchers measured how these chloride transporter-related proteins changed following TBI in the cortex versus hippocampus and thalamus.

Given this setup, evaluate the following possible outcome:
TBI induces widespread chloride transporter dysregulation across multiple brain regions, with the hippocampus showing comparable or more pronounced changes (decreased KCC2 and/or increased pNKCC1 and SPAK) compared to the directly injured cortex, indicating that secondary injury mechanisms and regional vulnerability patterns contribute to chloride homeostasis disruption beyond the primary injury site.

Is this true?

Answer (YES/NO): NO